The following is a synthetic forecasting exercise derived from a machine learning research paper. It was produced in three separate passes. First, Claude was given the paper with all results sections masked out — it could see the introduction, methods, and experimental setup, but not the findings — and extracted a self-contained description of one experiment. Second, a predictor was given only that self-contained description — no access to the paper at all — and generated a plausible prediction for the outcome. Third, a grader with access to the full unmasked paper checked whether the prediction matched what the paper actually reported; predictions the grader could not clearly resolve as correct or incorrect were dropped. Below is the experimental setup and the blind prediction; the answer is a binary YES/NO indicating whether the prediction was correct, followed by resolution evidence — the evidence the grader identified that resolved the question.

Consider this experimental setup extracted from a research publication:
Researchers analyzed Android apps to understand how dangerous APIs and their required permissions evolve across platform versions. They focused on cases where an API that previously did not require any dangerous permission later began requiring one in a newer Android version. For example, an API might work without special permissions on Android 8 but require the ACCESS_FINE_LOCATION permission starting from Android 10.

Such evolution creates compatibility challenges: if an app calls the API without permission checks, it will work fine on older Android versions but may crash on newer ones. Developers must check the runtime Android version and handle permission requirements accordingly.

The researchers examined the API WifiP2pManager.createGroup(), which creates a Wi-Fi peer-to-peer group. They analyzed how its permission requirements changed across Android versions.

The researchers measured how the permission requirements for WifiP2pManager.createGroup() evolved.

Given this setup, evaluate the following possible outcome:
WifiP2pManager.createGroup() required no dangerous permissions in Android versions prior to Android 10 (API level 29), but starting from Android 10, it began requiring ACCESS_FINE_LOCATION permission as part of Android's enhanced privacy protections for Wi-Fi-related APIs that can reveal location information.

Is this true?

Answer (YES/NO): YES